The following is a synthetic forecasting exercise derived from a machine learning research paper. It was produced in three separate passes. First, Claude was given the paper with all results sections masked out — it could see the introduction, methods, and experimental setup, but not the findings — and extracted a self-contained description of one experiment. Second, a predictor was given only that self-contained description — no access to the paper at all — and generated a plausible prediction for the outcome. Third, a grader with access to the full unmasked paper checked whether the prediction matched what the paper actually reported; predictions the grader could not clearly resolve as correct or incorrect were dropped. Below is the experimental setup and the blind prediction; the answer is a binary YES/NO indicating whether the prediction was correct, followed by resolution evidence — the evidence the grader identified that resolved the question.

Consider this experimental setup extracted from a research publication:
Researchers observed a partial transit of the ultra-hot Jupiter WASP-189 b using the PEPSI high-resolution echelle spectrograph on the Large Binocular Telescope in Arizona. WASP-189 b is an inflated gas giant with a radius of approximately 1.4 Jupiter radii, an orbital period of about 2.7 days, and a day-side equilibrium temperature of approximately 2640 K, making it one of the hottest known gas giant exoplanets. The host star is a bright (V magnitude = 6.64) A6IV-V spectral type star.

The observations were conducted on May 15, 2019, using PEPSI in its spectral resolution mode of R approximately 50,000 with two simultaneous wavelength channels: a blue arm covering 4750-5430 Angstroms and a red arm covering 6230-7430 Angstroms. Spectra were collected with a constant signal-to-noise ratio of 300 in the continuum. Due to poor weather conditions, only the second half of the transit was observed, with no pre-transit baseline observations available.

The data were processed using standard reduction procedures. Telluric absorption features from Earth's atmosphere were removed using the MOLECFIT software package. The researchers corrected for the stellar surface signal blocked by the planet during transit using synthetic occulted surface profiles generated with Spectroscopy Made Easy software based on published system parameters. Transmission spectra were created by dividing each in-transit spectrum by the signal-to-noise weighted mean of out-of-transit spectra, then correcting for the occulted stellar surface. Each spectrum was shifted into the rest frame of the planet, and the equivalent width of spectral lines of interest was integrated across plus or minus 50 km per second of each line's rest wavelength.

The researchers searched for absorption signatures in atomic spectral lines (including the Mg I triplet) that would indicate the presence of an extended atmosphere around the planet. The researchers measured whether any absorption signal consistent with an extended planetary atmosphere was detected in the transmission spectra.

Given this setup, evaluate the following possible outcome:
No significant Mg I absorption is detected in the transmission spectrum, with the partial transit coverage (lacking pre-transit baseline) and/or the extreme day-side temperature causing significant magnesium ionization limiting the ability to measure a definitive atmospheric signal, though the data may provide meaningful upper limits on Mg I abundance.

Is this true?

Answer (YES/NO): NO